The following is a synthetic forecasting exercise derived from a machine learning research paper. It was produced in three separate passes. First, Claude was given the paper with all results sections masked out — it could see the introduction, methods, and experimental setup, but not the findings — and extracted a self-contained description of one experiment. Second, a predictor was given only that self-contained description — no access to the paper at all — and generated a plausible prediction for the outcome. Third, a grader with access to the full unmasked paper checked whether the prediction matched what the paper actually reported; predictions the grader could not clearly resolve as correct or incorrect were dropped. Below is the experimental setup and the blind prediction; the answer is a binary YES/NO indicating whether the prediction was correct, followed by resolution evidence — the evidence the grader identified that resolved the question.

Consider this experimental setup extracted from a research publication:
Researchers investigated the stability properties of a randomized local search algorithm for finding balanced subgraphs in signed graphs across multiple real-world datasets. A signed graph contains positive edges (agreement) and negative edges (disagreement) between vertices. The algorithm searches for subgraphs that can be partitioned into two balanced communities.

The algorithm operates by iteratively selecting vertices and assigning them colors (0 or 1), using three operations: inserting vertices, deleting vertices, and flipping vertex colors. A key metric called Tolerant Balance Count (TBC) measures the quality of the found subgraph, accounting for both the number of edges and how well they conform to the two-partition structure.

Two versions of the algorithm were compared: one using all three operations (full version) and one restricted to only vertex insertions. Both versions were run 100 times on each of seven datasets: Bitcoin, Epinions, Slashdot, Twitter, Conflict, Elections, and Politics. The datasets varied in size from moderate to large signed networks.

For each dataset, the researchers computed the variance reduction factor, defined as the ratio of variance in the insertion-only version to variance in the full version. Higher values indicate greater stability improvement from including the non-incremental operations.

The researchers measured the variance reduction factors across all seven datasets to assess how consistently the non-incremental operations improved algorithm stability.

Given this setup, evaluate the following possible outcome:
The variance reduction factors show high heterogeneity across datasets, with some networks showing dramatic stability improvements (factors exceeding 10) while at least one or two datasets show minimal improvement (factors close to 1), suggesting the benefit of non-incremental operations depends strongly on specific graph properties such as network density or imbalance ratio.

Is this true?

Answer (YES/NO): NO